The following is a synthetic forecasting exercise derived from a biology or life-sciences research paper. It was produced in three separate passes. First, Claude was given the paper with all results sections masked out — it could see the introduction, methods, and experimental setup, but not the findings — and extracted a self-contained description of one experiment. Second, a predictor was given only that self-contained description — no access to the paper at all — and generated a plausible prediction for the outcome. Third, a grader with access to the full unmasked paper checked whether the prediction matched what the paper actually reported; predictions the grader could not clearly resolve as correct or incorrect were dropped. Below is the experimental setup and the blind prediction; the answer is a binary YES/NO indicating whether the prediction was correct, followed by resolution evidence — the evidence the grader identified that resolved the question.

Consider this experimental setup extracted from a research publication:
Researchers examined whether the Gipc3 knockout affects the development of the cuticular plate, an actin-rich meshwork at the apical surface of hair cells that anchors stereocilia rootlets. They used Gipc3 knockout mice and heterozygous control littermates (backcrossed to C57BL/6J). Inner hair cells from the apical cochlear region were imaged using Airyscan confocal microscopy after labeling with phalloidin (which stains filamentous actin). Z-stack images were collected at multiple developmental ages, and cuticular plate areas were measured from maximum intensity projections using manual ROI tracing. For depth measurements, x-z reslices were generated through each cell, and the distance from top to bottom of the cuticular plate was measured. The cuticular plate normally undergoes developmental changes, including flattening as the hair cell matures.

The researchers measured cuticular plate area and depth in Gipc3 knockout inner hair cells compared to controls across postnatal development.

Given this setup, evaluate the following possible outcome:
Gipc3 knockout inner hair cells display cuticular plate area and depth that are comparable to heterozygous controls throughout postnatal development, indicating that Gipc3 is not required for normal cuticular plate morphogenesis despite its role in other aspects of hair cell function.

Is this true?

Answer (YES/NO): NO